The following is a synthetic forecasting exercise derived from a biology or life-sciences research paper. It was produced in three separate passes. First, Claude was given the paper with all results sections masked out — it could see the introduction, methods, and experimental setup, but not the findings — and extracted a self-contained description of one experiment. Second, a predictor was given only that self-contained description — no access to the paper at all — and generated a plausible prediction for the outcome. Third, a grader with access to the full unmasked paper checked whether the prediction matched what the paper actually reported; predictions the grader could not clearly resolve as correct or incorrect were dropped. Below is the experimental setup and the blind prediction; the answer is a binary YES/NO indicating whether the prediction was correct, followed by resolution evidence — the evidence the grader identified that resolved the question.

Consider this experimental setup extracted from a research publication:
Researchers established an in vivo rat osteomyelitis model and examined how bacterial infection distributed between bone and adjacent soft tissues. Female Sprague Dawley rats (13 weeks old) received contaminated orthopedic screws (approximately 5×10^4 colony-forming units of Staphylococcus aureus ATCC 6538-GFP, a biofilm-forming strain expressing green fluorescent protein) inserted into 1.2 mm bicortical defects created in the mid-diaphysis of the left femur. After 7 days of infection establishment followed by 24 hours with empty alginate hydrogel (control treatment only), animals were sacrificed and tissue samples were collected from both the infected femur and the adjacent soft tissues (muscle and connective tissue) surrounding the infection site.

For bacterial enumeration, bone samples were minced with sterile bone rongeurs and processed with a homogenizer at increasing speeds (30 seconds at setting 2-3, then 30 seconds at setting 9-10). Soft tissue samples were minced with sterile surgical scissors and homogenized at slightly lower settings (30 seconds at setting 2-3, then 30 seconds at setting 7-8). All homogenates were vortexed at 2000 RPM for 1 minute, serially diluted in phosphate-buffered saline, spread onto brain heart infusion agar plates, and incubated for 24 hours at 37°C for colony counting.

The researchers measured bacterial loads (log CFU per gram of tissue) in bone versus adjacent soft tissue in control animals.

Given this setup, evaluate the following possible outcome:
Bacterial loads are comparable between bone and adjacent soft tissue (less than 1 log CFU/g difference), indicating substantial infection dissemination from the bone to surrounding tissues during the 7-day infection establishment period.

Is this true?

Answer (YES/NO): YES